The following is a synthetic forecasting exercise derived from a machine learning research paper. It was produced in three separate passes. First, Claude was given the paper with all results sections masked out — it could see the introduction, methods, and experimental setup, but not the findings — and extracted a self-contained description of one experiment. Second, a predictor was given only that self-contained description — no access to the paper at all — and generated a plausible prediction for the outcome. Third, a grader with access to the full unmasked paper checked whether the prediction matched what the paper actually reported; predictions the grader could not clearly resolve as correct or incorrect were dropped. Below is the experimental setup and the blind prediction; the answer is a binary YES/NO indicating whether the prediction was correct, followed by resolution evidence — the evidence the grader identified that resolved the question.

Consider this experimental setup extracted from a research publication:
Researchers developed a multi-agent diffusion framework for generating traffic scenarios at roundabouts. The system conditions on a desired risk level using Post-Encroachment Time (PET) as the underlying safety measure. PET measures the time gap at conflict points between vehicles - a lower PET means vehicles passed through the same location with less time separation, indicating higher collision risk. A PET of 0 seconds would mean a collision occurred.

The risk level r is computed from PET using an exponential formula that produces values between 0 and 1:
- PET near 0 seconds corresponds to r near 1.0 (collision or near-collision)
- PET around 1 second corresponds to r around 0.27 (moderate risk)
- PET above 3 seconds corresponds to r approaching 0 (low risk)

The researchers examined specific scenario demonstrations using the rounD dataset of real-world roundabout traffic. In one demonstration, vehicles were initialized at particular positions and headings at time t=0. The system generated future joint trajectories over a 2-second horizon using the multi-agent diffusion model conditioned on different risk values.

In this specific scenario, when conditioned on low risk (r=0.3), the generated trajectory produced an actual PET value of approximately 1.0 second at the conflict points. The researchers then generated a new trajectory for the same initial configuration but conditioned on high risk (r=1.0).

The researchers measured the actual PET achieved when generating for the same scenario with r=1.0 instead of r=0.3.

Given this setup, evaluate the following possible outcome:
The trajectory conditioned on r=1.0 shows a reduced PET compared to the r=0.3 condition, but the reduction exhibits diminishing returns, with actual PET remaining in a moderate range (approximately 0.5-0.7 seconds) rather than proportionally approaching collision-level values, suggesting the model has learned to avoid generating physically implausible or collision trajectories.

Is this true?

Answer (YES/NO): NO